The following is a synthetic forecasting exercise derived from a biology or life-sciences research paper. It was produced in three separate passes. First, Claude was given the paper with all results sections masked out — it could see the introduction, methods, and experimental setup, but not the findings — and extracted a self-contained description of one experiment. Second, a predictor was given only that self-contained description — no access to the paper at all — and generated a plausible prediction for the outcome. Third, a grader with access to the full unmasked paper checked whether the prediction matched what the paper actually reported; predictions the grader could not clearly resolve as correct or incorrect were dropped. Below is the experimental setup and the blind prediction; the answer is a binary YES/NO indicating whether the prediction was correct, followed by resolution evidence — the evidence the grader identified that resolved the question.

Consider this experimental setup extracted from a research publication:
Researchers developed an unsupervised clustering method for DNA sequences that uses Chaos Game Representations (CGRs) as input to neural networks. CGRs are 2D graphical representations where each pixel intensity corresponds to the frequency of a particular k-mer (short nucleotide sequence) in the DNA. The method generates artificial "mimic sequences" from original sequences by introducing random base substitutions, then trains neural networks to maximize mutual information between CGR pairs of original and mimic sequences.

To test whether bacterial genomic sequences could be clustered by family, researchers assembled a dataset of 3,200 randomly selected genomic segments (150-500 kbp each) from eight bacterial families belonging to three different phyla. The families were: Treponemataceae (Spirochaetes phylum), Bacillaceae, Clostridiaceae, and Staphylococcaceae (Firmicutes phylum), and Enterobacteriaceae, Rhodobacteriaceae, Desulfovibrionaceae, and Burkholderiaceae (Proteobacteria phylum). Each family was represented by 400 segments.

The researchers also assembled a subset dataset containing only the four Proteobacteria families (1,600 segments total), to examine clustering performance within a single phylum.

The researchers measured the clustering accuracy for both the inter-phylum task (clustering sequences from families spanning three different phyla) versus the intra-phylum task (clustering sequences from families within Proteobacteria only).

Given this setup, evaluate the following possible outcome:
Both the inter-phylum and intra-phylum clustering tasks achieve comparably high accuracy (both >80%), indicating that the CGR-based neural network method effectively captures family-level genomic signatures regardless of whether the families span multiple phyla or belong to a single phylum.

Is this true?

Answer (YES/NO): NO